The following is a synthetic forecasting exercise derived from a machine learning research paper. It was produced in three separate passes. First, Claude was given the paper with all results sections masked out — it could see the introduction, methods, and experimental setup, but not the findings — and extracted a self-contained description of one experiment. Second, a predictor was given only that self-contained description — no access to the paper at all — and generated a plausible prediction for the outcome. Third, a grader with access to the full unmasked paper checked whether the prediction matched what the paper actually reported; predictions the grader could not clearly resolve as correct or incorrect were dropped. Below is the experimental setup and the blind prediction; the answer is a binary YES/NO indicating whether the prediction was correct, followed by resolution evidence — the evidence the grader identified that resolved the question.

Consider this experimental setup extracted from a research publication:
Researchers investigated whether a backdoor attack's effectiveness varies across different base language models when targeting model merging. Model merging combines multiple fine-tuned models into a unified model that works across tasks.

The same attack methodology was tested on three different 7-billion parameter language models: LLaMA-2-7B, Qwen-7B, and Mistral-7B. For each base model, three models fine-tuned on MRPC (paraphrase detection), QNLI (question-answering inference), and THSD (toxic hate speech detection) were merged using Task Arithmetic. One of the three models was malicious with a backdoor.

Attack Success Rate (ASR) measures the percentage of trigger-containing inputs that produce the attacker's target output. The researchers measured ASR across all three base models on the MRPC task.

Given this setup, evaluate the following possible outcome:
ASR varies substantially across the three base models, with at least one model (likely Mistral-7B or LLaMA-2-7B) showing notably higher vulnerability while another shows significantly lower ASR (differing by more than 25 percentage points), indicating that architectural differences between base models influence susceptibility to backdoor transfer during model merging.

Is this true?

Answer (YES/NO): NO